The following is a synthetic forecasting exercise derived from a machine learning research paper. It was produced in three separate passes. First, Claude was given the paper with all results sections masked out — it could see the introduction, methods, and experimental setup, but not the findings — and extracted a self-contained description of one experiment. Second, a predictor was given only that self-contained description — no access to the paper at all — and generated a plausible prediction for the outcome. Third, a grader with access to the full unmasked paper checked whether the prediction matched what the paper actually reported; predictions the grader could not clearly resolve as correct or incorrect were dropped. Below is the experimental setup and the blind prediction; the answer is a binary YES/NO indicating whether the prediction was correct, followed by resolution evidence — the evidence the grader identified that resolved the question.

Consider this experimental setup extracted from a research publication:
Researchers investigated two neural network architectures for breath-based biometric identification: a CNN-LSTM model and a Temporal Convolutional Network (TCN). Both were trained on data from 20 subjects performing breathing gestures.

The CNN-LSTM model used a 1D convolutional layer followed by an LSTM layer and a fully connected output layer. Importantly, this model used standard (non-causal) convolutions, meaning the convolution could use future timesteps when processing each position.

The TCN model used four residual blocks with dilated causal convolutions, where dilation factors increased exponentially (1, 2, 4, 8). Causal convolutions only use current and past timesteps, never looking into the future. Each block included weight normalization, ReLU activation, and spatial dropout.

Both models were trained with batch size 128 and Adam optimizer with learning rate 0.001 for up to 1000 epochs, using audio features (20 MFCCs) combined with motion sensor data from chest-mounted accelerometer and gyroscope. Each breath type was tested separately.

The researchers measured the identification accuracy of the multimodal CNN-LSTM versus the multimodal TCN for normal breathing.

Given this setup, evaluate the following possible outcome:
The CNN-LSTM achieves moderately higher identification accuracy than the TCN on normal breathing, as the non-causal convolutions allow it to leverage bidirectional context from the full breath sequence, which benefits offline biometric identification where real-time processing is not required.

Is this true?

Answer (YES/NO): YES